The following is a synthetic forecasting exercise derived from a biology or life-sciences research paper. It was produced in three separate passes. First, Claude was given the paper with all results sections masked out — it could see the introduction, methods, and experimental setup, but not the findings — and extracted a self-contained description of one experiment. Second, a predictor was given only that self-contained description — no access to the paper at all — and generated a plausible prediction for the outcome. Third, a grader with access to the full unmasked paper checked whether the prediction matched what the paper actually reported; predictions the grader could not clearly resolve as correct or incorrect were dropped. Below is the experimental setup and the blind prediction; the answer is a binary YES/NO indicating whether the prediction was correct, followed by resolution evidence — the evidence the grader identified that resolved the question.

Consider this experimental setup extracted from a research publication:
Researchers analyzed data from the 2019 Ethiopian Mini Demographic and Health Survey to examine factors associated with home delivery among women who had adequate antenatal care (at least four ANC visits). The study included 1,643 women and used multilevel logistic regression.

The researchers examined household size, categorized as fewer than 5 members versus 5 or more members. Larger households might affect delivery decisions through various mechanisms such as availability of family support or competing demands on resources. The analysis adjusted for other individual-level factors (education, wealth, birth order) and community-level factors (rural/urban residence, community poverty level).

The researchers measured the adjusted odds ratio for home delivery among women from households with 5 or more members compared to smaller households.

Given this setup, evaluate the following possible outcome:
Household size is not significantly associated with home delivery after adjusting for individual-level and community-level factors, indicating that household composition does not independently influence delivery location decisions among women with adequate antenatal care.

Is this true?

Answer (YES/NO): NO